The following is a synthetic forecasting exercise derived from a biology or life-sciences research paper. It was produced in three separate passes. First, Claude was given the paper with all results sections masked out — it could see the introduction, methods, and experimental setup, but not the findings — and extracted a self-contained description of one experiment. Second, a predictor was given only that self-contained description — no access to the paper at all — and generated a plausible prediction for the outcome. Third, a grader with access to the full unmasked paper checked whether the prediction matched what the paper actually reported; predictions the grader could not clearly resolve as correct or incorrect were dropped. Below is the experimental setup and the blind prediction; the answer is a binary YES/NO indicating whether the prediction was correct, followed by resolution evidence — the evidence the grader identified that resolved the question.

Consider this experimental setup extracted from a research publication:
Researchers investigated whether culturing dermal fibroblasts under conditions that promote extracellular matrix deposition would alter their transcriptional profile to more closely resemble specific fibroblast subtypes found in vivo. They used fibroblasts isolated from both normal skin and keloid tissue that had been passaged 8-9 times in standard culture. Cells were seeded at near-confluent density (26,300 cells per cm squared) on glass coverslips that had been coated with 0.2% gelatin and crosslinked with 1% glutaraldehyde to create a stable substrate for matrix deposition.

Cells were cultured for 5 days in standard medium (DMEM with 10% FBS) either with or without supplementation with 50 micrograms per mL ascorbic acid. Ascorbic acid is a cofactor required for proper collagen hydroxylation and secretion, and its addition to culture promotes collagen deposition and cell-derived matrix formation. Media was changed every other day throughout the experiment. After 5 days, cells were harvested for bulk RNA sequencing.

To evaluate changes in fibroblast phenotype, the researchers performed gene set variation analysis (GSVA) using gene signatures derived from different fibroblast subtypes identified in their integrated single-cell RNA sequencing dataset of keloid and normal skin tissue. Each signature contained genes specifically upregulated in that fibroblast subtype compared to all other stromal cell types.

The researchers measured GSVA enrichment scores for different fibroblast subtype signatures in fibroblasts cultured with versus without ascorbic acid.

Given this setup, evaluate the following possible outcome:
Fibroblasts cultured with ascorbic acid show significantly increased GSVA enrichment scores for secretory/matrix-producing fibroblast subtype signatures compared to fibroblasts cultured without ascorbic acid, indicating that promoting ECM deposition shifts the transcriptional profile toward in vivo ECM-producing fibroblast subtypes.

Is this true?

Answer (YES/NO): NO